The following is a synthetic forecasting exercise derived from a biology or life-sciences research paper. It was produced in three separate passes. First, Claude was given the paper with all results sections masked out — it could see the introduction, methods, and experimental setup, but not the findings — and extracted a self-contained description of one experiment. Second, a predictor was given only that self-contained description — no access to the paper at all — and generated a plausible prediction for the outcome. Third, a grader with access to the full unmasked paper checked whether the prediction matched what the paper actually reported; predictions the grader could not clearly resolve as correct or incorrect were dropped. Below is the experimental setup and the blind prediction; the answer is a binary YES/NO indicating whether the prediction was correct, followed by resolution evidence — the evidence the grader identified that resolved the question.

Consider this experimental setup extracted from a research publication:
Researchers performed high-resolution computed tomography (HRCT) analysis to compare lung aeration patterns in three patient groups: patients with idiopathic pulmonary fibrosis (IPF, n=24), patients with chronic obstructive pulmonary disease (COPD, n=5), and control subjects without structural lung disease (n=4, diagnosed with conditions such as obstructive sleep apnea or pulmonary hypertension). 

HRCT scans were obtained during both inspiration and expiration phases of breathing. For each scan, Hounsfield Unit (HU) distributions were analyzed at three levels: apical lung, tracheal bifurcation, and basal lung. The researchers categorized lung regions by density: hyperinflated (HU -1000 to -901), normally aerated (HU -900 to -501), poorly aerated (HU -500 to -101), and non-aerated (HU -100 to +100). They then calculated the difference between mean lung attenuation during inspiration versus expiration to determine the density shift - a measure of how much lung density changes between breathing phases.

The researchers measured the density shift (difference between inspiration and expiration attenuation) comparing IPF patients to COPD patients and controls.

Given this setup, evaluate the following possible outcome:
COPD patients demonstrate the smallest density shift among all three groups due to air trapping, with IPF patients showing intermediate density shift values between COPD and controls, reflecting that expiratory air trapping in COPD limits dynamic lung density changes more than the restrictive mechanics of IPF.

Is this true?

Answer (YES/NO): NO